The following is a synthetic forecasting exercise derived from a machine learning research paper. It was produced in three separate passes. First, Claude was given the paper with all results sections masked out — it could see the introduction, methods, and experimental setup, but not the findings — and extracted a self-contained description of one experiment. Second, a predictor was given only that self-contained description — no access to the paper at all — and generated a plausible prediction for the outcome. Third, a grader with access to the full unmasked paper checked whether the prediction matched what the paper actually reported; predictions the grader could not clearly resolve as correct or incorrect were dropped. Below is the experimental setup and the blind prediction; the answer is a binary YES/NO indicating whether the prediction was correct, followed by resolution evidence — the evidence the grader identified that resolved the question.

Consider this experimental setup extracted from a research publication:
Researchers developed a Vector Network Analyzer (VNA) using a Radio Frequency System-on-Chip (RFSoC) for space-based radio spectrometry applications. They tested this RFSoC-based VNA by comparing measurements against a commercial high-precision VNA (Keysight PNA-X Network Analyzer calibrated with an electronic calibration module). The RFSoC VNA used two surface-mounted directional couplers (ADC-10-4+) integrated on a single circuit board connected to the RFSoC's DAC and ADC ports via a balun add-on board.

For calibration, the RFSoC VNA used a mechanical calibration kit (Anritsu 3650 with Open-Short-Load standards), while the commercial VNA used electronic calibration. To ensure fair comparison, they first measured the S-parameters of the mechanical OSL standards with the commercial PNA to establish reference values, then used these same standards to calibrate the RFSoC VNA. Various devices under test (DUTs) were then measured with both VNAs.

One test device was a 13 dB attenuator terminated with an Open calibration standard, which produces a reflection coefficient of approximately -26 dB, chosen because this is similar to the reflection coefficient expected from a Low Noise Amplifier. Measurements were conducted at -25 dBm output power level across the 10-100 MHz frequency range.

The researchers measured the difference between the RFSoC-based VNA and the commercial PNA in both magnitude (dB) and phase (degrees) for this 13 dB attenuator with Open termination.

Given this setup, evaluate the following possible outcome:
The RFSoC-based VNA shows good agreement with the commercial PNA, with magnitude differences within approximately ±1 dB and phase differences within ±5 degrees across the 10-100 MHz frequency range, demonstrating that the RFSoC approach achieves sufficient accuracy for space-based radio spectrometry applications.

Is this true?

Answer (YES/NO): YES